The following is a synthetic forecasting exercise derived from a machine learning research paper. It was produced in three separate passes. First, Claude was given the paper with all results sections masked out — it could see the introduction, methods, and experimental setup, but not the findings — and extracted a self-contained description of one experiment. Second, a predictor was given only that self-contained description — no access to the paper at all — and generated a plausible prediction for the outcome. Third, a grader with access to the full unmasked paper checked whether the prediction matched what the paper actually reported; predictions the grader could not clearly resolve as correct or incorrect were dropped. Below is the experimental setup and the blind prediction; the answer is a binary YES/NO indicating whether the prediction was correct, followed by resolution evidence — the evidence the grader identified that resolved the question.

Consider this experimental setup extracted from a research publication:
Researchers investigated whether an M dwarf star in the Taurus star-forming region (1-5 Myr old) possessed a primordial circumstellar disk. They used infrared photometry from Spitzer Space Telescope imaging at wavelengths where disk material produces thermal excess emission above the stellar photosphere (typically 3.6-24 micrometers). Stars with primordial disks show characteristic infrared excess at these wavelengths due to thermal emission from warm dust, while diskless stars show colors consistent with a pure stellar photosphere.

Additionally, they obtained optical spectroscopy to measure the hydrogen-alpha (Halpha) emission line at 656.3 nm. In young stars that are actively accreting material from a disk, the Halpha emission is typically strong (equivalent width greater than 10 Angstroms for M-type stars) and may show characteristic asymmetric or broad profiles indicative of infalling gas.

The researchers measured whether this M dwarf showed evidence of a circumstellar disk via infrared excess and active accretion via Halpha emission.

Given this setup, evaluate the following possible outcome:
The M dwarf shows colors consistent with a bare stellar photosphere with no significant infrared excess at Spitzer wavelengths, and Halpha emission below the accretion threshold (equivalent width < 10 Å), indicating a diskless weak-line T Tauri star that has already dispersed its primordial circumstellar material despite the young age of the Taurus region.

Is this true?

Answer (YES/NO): YES